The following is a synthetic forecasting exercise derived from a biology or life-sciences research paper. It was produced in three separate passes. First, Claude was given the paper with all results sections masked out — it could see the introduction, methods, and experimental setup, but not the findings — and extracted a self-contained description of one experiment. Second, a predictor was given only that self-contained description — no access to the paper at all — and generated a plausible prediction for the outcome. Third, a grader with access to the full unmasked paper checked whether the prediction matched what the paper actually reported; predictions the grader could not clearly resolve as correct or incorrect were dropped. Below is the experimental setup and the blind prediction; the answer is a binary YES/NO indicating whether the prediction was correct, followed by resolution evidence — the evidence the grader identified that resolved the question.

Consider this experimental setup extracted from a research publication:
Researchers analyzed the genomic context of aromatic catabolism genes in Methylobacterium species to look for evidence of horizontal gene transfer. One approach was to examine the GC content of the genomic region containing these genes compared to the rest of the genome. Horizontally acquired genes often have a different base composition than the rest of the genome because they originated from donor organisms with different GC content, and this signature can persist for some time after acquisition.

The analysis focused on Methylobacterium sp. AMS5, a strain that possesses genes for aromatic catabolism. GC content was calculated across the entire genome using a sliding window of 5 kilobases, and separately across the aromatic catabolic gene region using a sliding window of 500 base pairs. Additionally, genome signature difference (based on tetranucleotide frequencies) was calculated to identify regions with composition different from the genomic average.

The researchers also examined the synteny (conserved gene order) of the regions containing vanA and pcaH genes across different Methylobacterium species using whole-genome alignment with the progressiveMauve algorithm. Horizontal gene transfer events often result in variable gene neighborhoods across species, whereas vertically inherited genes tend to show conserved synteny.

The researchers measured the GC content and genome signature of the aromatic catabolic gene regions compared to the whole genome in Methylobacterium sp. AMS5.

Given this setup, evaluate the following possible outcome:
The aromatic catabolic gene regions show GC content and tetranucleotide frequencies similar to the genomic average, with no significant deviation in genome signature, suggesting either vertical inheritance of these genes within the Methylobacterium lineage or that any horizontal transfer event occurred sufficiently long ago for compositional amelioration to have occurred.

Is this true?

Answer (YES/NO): YES